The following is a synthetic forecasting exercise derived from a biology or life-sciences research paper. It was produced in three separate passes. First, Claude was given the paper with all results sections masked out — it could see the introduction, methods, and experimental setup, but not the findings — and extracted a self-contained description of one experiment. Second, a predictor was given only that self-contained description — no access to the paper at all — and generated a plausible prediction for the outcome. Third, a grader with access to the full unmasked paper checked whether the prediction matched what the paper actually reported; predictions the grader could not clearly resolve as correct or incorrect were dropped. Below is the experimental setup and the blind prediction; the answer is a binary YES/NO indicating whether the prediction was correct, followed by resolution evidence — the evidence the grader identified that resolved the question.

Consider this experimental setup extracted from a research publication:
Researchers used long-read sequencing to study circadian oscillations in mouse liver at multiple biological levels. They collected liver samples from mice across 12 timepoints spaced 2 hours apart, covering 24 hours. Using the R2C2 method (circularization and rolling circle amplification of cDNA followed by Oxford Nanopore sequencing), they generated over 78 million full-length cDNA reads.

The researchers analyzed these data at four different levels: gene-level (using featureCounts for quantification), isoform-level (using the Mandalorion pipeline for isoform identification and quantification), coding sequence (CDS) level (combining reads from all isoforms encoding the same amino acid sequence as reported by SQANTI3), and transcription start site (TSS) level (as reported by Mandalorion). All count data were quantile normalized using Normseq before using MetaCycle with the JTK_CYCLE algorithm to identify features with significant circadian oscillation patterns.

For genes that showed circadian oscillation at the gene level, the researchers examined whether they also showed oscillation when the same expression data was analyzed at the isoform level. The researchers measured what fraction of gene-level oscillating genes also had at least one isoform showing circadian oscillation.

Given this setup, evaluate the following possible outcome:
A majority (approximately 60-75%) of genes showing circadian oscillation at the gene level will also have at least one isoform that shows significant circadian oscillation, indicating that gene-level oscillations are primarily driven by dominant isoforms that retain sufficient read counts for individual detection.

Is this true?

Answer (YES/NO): NO